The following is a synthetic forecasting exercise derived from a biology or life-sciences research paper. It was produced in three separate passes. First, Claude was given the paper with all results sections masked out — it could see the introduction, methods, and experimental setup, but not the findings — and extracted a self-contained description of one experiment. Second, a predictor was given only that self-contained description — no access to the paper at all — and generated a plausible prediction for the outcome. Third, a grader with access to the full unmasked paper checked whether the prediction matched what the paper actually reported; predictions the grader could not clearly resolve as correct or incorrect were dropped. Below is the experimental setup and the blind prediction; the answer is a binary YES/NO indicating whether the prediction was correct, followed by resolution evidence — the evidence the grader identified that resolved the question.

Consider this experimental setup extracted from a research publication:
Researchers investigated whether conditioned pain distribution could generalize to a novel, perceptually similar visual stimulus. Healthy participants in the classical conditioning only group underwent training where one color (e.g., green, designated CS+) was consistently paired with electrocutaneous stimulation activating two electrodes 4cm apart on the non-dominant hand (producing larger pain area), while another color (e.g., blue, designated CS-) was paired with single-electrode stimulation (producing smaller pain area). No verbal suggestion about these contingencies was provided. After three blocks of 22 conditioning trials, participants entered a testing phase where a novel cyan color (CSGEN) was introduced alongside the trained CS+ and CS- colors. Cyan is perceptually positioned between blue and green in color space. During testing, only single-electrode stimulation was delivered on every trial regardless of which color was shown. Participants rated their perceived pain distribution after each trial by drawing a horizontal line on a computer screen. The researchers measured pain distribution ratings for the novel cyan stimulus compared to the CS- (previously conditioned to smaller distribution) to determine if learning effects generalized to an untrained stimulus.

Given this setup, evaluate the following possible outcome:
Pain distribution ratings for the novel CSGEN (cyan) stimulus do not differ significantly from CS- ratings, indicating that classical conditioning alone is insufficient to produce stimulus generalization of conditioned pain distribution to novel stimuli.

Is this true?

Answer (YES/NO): YES